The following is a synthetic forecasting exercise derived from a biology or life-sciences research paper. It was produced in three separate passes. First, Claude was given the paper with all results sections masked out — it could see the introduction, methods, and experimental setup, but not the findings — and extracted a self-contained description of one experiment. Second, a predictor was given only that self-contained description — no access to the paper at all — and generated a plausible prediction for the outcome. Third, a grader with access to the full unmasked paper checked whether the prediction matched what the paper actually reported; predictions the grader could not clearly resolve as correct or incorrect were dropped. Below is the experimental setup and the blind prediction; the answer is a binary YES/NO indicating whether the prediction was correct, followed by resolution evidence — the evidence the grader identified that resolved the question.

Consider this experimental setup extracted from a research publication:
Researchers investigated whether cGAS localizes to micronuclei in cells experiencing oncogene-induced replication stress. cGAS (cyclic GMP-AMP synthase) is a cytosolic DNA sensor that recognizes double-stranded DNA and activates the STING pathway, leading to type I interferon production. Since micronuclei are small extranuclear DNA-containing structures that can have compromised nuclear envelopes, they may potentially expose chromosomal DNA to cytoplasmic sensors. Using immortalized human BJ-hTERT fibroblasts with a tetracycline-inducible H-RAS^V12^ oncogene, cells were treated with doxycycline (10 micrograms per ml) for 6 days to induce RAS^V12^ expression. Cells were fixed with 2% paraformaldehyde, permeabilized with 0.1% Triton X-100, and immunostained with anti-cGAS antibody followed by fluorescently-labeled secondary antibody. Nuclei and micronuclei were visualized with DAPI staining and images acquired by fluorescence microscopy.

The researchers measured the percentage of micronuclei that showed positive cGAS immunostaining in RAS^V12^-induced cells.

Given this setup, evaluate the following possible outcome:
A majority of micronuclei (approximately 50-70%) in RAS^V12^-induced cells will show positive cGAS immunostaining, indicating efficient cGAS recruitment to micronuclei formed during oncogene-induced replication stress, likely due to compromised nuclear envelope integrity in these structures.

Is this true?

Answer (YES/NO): YES